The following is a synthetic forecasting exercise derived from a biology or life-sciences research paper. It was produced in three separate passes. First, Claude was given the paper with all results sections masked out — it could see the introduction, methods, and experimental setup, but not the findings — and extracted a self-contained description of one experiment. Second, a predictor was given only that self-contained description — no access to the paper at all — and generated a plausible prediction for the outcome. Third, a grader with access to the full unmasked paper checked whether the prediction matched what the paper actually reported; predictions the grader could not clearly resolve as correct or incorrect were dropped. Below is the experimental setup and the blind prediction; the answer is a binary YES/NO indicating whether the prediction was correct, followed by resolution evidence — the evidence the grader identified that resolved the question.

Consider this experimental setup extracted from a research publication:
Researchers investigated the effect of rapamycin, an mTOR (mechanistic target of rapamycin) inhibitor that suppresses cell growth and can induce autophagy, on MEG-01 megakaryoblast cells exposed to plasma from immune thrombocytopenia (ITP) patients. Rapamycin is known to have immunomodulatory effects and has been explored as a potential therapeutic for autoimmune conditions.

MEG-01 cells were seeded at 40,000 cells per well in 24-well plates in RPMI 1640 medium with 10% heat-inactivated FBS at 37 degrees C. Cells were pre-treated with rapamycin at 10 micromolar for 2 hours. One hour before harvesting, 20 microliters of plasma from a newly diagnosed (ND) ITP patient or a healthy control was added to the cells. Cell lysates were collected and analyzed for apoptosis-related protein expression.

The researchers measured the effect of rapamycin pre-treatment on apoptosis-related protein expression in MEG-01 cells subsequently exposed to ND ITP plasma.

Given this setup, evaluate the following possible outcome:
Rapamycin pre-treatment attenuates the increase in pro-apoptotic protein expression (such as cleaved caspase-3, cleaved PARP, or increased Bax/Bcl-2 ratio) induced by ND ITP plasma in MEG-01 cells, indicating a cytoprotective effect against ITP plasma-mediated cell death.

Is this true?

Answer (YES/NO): NO